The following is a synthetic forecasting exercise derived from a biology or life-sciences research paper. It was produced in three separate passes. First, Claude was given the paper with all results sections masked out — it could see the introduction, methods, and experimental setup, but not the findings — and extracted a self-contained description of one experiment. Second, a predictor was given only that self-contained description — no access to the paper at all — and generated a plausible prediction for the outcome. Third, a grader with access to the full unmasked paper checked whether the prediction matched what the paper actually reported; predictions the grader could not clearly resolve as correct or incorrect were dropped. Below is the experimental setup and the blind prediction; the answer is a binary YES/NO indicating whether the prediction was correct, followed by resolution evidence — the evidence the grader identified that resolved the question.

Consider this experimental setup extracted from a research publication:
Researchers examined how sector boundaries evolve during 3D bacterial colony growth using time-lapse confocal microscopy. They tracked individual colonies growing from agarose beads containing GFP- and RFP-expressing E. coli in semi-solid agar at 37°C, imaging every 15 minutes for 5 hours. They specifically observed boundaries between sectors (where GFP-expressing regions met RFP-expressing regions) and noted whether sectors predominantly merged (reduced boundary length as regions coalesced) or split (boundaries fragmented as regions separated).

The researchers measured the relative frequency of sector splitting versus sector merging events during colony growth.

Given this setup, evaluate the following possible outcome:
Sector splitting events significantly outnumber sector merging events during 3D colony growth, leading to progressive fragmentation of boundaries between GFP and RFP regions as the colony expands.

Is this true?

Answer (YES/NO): NO